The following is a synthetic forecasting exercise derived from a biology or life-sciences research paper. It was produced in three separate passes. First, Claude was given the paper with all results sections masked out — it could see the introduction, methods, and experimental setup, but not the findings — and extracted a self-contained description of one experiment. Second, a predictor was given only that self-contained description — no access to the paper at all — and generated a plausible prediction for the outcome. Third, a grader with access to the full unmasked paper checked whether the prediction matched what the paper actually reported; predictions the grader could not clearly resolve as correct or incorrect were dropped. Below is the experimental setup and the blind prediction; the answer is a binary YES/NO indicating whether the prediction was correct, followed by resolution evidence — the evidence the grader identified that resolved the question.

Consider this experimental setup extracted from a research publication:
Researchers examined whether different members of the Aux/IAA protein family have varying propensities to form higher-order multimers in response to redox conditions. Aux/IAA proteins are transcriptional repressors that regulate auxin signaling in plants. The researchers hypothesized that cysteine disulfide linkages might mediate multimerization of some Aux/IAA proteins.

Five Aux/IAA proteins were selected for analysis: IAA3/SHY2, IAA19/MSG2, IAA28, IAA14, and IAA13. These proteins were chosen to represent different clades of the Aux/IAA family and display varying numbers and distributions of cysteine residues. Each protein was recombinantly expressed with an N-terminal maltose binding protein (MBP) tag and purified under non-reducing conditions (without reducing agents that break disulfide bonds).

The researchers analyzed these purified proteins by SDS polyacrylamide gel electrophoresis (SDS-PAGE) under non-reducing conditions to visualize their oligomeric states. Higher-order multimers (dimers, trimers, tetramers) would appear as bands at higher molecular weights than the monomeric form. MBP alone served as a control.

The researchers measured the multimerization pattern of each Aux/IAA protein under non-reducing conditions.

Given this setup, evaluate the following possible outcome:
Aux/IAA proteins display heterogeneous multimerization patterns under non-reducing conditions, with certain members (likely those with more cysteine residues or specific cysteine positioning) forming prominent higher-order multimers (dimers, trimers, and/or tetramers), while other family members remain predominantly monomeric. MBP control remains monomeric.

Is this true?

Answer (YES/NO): YES